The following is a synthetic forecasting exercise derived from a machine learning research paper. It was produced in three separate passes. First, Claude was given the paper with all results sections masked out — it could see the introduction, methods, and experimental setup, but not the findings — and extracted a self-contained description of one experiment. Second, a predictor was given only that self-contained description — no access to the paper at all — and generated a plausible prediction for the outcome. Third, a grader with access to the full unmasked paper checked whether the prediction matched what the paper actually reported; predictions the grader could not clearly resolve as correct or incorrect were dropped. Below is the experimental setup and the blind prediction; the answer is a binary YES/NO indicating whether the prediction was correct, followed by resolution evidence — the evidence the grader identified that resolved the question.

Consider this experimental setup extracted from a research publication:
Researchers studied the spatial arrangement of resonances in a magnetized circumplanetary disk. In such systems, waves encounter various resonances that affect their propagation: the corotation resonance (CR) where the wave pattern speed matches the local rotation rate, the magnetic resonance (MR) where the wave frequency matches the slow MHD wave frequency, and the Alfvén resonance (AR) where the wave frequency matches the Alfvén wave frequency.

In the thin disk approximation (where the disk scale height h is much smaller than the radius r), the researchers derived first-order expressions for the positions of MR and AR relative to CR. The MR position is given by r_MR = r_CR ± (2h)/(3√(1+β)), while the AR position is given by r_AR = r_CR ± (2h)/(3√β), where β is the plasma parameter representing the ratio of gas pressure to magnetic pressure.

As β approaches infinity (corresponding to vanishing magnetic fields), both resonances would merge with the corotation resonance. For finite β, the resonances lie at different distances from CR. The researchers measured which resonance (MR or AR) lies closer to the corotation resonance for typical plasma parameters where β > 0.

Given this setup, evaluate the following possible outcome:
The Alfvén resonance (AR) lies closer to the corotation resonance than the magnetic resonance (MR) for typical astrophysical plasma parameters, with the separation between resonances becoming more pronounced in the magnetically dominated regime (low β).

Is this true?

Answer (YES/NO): NO